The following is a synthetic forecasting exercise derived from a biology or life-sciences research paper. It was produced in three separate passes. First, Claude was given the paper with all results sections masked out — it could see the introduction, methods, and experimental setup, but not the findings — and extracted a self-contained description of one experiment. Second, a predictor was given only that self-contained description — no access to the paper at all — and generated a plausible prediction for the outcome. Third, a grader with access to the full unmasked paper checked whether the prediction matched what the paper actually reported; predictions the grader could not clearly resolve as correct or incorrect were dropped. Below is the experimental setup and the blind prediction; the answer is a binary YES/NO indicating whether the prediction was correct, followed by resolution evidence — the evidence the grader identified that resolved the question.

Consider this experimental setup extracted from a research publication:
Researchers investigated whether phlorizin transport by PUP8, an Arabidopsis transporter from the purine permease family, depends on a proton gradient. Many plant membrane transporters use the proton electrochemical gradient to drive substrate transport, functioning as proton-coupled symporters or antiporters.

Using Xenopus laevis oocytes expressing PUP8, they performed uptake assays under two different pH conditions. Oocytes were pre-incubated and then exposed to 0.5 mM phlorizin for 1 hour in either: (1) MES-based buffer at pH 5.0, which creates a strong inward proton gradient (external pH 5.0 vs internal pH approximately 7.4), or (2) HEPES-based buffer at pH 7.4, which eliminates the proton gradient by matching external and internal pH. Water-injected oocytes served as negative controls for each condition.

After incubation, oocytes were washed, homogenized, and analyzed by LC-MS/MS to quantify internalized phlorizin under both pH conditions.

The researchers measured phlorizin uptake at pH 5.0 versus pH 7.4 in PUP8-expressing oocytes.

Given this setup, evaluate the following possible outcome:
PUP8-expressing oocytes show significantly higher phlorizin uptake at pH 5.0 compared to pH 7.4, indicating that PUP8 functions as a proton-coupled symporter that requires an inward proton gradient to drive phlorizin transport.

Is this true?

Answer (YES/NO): NO